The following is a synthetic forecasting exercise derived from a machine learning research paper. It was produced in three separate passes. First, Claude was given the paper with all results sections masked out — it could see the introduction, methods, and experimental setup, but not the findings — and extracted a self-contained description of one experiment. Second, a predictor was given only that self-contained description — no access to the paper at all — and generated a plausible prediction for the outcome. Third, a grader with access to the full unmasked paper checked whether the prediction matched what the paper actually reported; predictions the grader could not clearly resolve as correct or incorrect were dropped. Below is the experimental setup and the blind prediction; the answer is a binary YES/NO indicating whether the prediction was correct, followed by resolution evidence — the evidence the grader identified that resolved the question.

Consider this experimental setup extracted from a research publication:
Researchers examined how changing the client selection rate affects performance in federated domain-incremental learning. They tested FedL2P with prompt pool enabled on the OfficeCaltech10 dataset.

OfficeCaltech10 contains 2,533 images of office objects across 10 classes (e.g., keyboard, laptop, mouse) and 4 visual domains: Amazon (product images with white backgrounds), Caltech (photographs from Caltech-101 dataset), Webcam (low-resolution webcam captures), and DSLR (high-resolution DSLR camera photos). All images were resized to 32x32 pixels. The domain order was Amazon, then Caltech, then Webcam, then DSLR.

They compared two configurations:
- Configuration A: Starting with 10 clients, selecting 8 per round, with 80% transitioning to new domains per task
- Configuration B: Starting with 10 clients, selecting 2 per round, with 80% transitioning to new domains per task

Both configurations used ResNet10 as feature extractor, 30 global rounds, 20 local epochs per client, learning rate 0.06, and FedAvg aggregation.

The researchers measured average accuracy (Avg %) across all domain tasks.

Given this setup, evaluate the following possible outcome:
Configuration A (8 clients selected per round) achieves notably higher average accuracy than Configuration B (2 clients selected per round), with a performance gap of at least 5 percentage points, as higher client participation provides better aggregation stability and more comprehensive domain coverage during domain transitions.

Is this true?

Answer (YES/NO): NO